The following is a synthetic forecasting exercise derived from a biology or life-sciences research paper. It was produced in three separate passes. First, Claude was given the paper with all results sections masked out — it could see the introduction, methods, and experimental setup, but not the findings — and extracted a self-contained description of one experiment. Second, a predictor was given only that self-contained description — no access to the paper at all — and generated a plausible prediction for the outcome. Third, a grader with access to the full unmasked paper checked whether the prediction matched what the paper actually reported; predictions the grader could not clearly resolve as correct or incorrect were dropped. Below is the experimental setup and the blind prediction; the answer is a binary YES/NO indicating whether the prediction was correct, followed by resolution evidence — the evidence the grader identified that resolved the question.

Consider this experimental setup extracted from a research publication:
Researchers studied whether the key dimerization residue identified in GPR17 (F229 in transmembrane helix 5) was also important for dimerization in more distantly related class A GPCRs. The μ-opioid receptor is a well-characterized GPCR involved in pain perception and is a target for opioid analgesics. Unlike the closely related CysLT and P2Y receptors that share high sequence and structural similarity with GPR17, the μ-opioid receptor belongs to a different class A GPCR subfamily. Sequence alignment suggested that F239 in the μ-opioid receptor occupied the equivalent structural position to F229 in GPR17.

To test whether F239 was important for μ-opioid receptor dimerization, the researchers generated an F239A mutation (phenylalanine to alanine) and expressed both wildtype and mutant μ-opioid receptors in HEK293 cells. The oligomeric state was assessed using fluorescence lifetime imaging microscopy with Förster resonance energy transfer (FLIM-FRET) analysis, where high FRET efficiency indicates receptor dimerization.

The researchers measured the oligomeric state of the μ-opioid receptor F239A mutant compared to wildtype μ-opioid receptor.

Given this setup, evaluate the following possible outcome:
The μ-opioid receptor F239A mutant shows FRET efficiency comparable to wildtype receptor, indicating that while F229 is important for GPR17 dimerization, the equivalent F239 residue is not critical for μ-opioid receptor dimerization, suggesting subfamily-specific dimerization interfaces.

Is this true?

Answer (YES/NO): NO